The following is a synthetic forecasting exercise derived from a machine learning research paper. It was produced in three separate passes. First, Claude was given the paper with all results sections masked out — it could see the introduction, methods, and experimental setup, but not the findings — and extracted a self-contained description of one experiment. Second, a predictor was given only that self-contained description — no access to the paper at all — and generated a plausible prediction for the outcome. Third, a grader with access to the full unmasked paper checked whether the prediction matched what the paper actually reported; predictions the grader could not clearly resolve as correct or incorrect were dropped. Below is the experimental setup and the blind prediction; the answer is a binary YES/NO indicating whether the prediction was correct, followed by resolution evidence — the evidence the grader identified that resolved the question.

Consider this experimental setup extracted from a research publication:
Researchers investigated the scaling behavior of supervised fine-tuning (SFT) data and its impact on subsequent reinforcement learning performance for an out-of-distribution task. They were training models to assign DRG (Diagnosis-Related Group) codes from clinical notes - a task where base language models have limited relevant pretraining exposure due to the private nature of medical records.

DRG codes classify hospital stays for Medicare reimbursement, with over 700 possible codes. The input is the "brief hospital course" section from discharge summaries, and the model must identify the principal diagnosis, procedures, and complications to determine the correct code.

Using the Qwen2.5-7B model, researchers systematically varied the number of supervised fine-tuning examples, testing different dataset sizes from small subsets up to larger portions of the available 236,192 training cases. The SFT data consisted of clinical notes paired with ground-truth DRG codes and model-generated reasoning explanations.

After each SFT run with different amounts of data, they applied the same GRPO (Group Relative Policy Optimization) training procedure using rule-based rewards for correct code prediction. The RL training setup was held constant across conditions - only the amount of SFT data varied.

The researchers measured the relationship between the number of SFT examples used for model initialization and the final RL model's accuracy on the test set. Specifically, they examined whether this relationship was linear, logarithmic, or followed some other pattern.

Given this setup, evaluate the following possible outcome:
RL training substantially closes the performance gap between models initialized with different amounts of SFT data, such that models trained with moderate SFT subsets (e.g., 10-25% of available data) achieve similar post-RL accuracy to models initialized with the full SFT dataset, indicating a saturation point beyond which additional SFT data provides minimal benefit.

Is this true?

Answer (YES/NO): NO